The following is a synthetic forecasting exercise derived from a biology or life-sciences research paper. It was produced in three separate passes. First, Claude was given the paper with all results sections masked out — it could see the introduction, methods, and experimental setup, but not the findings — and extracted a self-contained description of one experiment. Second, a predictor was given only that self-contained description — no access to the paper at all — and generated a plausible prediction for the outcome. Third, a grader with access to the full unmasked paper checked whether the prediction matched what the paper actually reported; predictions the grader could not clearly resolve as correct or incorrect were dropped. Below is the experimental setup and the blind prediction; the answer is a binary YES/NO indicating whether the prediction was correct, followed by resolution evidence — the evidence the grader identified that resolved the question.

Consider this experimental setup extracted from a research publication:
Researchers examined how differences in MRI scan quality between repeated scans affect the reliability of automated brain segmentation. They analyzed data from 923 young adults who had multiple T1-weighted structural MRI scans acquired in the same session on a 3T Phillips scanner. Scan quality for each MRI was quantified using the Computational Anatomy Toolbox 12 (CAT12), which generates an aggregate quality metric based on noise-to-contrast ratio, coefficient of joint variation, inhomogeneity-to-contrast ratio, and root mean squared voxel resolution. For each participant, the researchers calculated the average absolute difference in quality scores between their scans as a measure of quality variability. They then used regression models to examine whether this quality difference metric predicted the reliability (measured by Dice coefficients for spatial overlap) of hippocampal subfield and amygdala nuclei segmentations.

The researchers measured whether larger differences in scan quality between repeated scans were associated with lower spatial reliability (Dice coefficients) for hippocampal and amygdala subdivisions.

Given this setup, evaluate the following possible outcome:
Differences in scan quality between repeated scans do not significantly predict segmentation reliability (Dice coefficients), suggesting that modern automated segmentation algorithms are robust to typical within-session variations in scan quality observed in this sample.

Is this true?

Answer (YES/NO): NO